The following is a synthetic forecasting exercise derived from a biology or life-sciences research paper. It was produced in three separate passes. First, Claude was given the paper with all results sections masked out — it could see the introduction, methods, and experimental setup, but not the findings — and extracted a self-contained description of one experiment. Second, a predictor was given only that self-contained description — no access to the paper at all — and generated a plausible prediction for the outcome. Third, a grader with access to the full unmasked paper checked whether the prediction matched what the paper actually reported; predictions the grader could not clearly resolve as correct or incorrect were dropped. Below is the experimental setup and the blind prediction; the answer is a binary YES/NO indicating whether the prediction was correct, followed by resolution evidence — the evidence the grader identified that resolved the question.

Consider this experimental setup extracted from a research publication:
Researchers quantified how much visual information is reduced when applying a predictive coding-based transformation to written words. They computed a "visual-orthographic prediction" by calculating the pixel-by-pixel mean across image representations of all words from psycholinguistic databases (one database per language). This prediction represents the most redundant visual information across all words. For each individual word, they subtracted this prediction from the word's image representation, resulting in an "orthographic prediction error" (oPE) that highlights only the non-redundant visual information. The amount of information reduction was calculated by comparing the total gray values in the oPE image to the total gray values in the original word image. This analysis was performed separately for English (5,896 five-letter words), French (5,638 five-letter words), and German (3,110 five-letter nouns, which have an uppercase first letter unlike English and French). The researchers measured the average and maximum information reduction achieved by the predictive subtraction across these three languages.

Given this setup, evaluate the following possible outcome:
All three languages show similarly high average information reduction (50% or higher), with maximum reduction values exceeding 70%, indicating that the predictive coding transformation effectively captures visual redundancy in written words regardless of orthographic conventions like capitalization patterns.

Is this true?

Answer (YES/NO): NO